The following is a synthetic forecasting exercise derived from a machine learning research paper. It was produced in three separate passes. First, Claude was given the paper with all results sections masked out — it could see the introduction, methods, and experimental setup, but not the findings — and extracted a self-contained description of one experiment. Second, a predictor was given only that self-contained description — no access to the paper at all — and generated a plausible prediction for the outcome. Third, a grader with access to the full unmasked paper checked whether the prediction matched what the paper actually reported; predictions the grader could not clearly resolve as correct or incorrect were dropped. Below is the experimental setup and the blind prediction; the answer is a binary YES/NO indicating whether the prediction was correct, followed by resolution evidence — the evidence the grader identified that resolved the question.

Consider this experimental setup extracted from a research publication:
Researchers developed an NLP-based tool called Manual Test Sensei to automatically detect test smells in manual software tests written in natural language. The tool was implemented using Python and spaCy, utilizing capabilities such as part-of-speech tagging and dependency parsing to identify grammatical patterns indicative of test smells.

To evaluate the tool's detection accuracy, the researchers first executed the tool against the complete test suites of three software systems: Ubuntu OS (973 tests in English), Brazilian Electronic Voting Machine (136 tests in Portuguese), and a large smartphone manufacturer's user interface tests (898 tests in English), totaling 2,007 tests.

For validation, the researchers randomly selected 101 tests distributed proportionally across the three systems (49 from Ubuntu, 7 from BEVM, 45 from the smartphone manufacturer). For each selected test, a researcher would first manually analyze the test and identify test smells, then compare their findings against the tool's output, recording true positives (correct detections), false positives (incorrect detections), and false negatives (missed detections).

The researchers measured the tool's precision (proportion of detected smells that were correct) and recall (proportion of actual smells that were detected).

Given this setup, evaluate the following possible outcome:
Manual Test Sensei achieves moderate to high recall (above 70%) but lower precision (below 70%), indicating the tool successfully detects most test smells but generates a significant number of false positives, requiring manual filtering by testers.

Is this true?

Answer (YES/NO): NO